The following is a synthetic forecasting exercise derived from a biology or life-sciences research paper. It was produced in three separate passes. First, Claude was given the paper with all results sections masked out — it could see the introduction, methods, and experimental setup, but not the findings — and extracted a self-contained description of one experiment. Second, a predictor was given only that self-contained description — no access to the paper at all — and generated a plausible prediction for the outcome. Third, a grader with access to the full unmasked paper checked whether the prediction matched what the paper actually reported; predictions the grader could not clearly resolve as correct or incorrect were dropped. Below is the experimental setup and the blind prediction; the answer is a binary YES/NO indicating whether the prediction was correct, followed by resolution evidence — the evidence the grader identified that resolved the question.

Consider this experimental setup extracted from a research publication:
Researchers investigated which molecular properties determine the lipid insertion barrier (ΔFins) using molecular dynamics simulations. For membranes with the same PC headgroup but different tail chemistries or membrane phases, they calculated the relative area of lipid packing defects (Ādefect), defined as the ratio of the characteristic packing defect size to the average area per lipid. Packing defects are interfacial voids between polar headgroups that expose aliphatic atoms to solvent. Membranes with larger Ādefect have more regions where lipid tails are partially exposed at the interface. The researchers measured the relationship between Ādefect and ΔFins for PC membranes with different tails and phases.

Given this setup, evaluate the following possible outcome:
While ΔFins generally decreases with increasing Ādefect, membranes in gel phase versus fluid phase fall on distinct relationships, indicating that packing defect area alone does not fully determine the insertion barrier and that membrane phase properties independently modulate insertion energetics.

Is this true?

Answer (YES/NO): NO